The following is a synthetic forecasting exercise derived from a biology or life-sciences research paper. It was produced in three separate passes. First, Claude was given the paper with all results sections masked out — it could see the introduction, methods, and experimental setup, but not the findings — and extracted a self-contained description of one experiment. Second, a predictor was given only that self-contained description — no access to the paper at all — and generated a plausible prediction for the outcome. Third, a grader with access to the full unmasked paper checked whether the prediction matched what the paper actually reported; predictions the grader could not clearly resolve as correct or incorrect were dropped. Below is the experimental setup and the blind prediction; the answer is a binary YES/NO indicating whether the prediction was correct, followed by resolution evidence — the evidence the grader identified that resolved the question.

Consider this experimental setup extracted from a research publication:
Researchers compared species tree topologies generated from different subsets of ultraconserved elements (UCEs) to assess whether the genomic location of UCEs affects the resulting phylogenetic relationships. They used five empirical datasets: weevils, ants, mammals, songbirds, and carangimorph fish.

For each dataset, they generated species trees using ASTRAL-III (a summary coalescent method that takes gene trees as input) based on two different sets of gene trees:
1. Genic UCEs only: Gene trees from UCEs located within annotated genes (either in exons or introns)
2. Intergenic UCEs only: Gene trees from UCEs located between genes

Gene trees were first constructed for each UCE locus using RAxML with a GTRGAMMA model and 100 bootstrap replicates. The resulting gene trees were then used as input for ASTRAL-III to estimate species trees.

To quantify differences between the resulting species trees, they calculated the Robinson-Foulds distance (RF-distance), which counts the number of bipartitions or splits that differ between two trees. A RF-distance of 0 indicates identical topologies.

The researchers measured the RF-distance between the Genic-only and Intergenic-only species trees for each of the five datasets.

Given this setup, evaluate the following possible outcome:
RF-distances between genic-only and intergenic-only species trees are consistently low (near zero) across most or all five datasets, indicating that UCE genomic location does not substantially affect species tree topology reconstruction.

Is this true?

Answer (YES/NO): NO